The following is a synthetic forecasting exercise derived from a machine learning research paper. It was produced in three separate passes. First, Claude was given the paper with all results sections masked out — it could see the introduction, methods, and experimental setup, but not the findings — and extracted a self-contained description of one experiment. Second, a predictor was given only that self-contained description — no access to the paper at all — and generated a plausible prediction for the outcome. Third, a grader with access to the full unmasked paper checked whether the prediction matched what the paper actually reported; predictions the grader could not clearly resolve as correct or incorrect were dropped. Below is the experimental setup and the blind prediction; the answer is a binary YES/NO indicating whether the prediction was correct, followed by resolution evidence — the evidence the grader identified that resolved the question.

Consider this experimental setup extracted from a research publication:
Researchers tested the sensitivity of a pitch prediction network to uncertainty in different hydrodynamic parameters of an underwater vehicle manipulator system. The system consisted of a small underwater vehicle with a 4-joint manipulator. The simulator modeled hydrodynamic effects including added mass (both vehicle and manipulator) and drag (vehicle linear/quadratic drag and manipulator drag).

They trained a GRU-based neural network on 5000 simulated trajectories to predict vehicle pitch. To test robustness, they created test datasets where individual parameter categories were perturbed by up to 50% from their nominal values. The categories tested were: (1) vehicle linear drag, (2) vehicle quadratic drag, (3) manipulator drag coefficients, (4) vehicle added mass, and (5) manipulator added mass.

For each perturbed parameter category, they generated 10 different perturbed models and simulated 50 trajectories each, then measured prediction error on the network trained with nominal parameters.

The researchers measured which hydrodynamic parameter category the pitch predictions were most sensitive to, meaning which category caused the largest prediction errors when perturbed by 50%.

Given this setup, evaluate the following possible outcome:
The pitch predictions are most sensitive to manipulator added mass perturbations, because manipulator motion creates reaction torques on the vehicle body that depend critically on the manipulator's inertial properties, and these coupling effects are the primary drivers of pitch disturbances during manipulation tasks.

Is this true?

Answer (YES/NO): NO